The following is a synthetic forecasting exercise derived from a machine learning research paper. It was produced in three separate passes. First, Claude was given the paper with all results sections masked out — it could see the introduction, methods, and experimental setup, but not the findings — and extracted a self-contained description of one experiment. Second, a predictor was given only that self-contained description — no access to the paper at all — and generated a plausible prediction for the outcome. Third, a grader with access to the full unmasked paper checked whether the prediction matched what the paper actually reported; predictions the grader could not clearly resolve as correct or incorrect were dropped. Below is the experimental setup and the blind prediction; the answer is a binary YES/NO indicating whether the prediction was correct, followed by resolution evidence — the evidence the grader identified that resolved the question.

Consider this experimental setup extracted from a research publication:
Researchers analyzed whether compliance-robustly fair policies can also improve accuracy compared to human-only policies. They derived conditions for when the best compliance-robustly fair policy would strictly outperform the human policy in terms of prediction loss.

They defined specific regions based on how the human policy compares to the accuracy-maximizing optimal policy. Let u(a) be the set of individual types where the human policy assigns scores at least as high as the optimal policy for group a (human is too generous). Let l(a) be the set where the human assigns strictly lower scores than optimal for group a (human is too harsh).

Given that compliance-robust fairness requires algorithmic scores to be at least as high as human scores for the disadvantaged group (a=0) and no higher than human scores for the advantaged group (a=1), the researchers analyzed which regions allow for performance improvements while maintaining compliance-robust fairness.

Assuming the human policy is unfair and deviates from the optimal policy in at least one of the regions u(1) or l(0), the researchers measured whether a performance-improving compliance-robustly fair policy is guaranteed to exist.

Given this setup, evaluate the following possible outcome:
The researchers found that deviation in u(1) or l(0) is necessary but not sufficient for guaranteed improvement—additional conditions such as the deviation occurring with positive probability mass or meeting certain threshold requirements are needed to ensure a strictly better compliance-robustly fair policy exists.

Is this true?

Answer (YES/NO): NO